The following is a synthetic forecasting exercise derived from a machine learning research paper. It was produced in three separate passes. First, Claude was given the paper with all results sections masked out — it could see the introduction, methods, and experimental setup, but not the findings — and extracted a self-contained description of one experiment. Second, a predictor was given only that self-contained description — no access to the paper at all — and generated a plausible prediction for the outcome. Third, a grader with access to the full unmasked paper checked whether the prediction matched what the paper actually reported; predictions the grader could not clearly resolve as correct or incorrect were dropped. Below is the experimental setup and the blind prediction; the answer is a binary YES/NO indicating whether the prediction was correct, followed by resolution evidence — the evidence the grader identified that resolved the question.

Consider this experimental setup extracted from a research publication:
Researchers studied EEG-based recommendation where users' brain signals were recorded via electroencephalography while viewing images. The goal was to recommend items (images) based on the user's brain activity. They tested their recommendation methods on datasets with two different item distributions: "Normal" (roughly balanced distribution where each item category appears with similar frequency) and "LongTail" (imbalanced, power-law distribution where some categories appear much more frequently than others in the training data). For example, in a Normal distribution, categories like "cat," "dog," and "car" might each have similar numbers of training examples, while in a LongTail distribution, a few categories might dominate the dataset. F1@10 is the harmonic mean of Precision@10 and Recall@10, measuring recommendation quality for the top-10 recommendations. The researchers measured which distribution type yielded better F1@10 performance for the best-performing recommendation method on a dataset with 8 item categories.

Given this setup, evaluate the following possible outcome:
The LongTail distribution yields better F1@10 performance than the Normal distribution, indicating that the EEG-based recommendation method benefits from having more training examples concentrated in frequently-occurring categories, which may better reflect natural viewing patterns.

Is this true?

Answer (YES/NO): NO